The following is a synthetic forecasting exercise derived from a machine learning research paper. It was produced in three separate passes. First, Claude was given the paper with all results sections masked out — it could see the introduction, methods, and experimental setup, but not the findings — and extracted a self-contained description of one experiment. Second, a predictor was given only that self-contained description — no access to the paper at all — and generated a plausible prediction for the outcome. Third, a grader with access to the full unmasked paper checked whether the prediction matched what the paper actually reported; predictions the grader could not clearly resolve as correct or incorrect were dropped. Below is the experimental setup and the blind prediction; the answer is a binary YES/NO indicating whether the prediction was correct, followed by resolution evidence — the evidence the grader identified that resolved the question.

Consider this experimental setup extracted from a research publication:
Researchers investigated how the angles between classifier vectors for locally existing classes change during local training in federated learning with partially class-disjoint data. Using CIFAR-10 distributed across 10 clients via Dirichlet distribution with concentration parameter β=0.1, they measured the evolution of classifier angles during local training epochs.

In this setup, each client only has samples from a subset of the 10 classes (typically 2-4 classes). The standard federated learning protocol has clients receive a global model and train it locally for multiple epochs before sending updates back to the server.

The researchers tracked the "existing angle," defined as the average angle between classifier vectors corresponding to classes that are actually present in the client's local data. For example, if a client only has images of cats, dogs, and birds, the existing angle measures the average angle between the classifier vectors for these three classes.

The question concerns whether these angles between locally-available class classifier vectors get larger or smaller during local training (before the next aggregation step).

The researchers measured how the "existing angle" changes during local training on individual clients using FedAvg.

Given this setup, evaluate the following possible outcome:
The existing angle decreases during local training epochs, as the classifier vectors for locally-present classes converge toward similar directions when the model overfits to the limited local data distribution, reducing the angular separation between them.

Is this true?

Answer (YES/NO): NO